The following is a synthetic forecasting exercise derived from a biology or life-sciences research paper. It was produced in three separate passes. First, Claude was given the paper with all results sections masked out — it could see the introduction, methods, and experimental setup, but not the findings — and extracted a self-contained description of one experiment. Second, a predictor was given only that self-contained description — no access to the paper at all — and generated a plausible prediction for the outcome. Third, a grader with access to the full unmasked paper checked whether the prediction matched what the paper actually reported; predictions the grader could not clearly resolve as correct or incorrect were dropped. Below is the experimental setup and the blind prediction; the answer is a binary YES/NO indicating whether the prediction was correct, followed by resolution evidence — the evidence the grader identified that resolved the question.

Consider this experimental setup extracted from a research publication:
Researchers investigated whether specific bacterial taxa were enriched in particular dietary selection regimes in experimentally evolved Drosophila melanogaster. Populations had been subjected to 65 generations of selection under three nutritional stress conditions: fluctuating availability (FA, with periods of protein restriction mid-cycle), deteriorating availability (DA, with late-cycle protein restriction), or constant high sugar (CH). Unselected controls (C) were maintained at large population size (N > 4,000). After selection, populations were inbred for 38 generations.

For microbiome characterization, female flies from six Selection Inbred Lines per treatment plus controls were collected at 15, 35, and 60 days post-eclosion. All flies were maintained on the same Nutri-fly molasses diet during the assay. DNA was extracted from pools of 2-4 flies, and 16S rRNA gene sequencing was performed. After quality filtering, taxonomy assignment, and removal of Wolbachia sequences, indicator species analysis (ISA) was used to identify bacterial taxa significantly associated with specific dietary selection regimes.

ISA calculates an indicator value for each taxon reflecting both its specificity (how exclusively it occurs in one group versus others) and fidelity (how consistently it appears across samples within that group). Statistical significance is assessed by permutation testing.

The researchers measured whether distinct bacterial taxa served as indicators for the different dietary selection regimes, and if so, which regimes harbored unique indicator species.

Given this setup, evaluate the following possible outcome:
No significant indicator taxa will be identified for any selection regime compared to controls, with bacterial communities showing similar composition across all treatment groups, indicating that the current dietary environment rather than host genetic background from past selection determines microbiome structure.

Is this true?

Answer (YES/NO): NO